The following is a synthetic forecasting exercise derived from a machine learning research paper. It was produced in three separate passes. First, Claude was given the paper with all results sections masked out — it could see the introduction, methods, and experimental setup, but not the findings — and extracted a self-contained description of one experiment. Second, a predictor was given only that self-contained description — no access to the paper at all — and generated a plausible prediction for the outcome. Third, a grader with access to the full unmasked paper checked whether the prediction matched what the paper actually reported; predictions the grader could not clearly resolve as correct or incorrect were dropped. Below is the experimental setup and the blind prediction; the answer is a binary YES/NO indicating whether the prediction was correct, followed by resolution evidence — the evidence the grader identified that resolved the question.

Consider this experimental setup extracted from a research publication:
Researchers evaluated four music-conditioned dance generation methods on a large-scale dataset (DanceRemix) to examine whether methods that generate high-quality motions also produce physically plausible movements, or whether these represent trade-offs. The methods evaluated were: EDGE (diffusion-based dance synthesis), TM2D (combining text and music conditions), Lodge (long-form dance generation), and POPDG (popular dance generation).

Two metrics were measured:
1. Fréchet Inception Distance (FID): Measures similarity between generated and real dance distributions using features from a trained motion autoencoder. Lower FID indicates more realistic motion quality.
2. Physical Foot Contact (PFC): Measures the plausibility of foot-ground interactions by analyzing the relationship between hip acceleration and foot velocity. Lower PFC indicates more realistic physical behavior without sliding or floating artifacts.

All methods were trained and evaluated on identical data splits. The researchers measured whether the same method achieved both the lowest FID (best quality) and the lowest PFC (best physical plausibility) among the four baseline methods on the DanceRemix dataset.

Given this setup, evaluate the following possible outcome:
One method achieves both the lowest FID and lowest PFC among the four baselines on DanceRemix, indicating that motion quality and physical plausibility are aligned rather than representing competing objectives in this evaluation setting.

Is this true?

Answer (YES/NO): NO